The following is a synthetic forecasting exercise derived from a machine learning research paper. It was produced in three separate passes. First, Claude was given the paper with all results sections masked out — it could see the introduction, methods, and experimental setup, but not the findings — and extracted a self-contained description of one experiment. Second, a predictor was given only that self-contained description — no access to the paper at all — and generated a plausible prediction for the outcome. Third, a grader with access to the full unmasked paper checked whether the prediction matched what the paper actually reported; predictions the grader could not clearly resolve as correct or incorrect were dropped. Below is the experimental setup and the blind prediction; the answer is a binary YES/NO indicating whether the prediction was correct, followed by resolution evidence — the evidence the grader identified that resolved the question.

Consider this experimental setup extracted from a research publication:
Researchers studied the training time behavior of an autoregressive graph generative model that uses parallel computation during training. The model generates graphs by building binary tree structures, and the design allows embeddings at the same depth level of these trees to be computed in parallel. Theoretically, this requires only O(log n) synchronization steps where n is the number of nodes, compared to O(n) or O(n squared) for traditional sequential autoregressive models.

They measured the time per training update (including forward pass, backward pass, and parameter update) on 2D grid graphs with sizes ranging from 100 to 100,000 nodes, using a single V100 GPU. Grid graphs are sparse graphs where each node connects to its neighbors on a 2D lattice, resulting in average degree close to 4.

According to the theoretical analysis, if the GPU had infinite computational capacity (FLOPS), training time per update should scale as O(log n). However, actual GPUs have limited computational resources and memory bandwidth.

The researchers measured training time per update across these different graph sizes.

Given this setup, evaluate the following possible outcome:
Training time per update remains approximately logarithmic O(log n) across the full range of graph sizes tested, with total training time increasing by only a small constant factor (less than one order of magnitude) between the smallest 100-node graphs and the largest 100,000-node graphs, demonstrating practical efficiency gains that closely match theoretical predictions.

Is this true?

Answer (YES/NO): NO